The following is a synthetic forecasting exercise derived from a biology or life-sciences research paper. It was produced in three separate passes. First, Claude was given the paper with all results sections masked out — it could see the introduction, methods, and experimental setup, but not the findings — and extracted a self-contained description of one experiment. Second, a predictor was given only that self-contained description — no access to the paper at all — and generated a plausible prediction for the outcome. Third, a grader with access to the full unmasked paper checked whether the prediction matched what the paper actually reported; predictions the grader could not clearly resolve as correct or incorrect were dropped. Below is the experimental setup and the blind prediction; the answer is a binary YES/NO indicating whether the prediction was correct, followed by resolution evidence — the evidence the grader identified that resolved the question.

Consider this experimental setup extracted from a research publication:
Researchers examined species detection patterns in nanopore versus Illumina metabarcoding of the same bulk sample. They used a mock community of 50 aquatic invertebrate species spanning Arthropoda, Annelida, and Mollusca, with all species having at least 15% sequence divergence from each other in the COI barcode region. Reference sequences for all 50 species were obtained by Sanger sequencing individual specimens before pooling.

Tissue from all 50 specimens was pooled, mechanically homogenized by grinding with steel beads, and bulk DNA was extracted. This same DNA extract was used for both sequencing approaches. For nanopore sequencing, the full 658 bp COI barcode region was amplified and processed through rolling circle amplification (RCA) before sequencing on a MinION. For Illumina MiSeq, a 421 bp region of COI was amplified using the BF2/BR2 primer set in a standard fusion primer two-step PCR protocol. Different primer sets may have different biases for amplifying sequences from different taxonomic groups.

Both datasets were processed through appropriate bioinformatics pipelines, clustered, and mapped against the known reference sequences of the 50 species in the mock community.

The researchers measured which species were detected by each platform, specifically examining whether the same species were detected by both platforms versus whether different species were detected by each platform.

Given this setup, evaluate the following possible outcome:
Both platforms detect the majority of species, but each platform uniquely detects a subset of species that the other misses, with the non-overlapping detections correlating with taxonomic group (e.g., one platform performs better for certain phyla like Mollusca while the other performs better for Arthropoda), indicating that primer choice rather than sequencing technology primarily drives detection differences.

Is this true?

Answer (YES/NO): NO